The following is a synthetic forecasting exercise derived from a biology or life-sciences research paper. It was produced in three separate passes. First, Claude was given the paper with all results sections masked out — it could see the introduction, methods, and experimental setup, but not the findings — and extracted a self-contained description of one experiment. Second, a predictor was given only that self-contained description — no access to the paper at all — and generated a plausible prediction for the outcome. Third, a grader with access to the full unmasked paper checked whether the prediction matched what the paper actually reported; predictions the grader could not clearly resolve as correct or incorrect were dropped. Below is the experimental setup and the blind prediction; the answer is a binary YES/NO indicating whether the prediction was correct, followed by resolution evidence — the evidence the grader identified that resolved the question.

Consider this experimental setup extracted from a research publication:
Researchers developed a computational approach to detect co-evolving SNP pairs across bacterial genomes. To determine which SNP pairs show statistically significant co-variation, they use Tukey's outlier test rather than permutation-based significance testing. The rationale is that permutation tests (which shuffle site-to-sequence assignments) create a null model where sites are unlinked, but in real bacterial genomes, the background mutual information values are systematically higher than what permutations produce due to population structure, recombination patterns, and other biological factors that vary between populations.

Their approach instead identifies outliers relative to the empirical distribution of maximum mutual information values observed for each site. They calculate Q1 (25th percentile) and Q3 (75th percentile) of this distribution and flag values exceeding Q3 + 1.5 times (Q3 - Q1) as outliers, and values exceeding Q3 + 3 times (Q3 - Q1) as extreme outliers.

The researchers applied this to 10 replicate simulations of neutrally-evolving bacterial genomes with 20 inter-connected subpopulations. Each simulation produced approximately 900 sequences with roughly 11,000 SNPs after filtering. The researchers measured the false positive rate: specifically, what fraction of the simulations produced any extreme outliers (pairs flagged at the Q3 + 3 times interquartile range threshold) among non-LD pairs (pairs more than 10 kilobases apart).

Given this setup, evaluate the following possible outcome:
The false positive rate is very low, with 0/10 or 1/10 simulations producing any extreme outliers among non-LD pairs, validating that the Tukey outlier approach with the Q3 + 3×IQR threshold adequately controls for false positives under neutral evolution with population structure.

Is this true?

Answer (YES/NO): NO